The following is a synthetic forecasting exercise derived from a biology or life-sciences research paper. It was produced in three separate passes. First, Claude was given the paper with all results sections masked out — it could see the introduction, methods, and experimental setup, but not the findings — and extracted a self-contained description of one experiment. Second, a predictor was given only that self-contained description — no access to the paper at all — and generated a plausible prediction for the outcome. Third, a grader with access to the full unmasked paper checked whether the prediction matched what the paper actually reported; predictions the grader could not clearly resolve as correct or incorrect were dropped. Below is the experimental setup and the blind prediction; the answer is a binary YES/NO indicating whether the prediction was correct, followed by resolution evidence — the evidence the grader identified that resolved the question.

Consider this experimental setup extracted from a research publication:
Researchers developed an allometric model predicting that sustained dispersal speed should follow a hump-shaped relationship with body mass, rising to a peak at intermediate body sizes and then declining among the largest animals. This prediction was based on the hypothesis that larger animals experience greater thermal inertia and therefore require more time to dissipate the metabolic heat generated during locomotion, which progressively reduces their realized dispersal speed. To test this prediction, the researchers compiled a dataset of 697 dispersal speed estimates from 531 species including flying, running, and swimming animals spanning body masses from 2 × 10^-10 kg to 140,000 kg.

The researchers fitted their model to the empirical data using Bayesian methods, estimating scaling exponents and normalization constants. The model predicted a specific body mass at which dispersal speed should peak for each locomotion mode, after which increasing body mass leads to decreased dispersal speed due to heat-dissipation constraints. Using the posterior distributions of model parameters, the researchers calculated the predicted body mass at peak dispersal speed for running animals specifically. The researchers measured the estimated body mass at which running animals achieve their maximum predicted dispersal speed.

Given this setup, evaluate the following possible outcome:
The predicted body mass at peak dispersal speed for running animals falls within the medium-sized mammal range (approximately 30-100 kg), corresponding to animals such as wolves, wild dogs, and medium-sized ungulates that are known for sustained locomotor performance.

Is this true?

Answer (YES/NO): NO